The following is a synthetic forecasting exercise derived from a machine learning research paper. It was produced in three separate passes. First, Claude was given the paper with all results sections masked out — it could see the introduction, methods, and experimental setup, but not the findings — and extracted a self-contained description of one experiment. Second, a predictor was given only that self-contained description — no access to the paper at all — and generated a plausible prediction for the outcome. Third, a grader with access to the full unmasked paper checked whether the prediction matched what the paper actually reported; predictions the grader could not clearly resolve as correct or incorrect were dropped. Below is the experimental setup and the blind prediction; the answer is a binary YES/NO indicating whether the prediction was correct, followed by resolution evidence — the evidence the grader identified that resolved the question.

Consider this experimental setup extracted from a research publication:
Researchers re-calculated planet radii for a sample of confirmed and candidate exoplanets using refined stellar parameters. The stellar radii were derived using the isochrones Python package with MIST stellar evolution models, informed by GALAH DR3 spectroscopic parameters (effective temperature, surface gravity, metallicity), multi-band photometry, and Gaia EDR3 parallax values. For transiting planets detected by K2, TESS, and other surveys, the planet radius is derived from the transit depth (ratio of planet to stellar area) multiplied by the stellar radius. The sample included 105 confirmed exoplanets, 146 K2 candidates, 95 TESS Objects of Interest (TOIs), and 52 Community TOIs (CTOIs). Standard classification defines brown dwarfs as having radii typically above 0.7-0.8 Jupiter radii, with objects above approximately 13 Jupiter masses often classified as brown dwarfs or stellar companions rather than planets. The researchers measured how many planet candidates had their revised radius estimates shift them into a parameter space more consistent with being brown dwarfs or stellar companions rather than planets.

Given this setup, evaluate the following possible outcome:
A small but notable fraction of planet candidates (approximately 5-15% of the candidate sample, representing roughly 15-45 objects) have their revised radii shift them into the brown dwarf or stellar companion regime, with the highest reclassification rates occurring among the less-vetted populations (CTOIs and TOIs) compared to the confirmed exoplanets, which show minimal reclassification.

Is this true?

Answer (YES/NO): NO